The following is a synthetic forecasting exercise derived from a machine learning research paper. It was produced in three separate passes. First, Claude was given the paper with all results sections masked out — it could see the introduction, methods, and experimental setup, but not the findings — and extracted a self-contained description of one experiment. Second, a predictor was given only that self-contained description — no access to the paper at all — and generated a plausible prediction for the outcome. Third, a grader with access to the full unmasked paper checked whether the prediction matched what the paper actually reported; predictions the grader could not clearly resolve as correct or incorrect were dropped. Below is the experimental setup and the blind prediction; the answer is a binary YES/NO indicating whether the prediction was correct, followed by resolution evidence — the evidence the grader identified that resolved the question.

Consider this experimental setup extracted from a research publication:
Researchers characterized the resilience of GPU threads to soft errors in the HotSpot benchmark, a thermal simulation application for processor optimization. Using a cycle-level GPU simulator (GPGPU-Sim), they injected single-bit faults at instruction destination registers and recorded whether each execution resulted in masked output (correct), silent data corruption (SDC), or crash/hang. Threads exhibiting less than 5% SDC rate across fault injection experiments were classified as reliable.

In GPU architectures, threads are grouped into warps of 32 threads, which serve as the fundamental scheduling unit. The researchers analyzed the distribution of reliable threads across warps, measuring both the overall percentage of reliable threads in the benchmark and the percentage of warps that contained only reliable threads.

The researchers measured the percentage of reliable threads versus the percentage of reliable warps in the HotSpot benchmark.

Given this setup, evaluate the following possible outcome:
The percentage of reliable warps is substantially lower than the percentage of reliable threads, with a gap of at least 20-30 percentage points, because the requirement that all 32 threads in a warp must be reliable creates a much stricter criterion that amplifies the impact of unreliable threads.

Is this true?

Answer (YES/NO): NO